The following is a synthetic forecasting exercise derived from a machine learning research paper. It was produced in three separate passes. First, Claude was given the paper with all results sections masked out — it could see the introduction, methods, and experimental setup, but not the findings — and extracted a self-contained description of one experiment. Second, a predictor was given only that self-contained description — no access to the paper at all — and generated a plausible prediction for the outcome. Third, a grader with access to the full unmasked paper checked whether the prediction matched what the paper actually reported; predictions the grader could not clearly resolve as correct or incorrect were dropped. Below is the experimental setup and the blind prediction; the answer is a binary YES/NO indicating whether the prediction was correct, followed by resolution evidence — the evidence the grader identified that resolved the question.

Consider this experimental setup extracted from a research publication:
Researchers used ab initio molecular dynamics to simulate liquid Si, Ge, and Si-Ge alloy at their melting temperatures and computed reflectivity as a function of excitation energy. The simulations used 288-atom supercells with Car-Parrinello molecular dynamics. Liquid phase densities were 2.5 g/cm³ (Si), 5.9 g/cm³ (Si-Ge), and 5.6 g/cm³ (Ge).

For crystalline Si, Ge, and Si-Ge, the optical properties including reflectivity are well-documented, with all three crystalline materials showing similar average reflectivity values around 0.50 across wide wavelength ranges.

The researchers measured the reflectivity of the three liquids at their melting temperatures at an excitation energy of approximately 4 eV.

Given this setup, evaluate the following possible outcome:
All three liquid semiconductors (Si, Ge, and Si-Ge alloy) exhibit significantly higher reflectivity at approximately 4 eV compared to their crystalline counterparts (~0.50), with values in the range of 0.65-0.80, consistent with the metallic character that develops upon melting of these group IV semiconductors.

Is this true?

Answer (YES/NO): NO